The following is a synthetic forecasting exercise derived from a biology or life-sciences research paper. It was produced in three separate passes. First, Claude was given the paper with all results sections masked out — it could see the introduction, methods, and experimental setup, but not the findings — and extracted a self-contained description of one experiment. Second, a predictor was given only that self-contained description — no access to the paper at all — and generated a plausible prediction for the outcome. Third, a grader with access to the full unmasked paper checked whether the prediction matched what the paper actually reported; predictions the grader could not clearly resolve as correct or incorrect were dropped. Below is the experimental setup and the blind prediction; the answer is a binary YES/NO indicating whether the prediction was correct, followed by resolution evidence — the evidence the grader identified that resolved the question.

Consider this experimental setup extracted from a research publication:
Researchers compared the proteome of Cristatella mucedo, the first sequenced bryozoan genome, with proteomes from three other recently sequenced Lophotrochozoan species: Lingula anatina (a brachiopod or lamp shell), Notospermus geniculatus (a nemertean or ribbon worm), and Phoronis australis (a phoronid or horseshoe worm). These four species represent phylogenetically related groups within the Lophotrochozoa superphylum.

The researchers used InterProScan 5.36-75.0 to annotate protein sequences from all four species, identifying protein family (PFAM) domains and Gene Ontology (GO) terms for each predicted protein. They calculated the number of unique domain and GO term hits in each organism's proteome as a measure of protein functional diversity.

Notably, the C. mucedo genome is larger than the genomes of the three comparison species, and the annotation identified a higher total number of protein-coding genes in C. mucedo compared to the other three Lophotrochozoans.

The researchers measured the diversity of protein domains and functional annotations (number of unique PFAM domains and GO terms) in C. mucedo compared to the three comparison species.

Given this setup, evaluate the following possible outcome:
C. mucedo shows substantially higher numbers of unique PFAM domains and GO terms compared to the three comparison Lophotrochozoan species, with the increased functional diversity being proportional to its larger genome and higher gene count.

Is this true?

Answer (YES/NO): NO